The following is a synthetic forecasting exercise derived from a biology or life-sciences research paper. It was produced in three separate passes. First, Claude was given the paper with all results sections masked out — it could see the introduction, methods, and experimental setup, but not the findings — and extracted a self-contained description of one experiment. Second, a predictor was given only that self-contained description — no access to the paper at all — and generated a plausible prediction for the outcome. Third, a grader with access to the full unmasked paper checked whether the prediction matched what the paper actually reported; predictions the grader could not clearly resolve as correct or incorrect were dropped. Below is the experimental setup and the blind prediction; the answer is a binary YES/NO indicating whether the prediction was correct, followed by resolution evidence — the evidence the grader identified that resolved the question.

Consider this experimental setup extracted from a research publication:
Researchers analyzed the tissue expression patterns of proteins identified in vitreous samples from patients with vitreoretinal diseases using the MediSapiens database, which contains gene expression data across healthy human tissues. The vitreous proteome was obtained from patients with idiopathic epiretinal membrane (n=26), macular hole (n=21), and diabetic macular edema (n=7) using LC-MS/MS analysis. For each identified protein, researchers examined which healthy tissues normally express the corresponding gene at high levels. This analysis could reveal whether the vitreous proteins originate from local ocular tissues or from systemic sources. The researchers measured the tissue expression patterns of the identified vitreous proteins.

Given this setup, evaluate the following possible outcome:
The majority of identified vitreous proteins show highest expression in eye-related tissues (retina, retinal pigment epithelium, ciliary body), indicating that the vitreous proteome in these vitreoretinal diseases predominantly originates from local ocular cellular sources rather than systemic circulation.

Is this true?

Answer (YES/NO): NO